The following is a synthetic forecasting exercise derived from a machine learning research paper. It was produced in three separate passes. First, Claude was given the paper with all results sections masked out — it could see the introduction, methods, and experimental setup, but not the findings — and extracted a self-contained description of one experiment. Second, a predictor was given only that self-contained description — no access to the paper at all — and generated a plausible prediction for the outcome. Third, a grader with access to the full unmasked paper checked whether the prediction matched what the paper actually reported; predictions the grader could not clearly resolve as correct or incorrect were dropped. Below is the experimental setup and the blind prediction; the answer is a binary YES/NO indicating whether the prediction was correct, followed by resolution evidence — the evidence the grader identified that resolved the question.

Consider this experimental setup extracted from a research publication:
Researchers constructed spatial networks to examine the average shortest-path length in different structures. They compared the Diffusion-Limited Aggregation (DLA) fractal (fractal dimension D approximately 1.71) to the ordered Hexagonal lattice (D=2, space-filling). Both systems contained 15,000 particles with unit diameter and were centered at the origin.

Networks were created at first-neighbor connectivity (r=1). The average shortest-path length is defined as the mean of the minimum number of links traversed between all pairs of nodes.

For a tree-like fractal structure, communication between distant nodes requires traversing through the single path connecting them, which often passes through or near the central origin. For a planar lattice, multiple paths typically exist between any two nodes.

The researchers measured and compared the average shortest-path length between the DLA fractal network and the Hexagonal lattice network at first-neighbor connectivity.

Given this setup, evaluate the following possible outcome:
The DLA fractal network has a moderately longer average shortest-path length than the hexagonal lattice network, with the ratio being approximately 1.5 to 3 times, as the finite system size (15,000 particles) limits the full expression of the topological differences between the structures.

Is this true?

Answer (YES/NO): NO